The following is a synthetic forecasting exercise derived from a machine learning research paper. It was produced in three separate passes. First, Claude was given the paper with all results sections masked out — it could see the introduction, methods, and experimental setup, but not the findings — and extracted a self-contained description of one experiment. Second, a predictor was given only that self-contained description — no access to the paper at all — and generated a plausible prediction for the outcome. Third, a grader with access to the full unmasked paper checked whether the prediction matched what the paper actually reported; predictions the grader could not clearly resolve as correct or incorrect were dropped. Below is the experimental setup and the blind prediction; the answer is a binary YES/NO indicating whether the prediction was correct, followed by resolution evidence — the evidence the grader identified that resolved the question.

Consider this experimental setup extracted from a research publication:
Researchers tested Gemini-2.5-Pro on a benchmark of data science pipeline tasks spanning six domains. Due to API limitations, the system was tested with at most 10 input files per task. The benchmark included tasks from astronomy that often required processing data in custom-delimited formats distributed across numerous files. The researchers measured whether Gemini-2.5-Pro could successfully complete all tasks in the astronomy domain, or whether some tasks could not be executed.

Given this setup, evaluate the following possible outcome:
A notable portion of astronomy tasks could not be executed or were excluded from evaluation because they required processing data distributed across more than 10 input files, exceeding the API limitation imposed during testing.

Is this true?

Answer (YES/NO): NO